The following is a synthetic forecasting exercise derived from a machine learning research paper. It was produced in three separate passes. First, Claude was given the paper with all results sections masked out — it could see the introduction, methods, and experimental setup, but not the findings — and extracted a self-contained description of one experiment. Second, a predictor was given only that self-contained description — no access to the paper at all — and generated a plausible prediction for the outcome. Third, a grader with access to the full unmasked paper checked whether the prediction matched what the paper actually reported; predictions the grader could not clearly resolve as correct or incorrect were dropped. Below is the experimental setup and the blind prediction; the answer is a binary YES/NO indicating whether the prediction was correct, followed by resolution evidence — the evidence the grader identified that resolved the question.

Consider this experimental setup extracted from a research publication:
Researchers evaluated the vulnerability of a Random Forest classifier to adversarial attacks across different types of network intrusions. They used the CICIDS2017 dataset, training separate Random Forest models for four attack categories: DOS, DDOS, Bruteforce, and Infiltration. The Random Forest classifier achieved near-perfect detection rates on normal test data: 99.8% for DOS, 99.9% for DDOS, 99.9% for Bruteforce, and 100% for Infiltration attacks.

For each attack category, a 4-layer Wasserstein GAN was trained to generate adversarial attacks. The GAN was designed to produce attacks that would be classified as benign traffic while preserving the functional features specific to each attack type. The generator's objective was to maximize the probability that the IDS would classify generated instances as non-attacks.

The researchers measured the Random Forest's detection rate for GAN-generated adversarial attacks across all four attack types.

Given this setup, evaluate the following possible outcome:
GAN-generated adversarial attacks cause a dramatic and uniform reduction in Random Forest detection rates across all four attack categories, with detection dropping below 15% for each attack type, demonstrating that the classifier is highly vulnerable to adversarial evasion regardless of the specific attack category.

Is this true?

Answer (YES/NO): YES